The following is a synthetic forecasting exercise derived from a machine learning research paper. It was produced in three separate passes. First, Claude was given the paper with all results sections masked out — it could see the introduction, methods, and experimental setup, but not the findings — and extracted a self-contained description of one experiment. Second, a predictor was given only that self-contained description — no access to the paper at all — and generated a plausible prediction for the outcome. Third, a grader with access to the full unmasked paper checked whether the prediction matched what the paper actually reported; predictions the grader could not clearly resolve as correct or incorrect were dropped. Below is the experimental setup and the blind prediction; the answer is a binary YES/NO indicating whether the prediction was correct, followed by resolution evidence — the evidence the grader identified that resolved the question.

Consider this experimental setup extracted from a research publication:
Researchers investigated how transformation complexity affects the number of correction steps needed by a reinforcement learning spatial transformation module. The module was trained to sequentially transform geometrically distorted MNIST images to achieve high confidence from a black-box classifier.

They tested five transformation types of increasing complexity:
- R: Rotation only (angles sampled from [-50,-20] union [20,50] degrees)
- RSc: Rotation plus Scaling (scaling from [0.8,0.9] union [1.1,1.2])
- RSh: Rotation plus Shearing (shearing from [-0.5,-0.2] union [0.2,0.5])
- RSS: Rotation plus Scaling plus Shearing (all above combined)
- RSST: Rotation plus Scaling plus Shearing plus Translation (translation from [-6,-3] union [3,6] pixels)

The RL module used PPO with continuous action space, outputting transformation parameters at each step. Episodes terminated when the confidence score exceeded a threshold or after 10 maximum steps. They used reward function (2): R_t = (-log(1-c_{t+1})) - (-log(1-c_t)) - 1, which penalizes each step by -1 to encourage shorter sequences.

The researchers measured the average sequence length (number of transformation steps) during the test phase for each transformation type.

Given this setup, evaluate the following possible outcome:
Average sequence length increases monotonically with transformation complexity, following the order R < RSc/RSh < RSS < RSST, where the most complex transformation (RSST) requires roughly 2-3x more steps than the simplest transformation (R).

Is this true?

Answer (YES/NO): NO